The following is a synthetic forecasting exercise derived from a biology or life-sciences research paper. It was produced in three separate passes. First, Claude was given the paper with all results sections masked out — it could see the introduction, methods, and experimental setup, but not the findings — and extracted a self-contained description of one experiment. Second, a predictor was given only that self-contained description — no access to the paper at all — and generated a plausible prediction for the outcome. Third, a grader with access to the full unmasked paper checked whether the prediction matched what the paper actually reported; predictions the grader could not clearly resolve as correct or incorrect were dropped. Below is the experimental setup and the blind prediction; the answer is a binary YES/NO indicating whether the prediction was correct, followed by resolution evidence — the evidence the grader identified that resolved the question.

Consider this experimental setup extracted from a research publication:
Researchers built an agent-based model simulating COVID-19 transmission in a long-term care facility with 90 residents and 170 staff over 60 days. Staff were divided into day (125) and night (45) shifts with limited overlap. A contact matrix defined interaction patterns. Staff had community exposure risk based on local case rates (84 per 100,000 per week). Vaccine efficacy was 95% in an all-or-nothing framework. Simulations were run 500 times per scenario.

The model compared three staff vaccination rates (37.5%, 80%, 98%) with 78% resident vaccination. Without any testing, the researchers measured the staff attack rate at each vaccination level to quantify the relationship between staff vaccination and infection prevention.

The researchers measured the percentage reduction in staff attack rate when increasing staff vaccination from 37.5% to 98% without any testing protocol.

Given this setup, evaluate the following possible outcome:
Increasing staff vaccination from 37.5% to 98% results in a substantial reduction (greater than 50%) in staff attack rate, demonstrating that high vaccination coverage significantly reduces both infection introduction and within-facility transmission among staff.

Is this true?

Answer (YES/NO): YES